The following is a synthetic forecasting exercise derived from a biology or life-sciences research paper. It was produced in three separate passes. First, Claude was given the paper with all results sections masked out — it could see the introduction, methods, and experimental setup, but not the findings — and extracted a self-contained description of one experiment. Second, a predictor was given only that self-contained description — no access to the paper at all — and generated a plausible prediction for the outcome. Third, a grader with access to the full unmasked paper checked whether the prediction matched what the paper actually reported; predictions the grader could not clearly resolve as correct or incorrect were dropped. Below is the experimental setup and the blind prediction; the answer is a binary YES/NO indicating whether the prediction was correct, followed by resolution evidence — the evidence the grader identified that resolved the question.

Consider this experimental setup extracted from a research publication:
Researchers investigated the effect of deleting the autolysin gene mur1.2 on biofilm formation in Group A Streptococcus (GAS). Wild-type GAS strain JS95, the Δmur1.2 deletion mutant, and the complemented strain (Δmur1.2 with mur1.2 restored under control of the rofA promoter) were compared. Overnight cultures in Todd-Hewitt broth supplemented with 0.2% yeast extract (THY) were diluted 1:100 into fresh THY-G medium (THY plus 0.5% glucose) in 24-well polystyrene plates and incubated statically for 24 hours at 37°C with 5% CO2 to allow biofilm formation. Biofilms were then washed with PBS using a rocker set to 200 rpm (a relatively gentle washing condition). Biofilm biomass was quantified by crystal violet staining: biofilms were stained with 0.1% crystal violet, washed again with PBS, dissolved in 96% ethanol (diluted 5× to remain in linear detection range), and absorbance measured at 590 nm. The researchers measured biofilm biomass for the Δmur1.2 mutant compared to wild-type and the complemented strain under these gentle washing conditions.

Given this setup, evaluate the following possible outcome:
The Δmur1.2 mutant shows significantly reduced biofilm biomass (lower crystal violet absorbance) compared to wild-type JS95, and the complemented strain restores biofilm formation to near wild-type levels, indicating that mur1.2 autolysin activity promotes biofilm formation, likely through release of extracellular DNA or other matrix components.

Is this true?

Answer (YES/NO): NO